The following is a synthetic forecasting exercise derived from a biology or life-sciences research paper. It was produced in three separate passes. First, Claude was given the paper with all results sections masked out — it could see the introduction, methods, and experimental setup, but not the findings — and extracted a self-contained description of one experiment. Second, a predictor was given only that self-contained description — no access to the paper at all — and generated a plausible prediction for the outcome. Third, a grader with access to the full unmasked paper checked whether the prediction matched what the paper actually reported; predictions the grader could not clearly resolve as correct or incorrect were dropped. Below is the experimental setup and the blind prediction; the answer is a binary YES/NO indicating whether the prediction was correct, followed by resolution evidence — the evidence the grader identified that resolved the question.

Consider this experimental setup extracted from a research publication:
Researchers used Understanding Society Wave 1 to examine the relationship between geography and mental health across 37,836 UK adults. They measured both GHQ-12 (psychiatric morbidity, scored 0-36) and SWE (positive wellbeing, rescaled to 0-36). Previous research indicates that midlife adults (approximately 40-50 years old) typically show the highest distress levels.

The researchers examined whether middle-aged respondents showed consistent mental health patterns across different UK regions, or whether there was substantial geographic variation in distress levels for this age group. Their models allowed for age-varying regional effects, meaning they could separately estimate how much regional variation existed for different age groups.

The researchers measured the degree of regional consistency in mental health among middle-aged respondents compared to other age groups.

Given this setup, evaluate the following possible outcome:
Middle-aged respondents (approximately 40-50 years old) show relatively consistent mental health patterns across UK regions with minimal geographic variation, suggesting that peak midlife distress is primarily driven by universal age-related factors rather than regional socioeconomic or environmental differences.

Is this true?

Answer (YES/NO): YES